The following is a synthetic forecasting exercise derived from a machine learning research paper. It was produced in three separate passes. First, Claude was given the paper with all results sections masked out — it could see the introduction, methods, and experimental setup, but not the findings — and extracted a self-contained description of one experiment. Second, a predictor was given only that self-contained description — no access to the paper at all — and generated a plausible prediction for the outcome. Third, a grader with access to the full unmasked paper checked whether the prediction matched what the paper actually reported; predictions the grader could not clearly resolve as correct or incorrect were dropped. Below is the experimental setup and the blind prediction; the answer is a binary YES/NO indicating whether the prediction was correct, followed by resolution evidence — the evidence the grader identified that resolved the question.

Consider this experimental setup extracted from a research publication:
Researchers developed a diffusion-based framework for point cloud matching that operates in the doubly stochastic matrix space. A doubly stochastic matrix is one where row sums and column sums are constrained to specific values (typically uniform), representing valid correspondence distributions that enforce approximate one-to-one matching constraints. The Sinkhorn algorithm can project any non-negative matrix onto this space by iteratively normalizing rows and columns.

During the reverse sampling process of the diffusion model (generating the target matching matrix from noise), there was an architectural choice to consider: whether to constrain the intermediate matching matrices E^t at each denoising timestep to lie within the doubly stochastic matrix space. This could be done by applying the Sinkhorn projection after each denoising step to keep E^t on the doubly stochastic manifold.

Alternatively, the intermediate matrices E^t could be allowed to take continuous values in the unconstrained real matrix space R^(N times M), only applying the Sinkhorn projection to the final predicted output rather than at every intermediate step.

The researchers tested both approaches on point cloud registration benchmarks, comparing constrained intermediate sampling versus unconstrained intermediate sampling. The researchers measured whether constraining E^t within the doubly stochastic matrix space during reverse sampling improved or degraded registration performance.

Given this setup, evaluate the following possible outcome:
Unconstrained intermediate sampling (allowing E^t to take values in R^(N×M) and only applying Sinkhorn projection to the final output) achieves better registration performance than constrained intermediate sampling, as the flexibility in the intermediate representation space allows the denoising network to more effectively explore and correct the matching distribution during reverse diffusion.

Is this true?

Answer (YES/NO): YES